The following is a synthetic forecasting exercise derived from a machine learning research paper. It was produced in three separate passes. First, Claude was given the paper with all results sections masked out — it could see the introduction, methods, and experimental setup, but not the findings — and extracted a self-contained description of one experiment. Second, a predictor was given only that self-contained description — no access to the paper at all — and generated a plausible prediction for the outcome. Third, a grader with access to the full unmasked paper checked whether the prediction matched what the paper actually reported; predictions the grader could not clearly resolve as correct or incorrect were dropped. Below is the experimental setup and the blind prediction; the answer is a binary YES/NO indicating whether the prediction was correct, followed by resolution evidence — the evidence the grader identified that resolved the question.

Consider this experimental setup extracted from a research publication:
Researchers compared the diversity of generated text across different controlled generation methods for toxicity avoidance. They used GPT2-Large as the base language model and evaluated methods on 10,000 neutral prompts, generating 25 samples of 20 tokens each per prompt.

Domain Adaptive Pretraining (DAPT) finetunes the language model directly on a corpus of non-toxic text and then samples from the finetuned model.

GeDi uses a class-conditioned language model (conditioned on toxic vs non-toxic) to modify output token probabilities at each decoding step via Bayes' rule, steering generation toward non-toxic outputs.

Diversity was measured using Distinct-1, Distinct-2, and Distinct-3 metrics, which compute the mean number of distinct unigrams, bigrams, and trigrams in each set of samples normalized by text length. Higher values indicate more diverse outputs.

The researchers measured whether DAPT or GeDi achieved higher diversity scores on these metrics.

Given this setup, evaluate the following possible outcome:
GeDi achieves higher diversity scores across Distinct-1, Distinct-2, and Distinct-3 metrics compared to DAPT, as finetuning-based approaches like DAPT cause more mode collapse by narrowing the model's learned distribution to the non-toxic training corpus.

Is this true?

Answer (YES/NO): NO